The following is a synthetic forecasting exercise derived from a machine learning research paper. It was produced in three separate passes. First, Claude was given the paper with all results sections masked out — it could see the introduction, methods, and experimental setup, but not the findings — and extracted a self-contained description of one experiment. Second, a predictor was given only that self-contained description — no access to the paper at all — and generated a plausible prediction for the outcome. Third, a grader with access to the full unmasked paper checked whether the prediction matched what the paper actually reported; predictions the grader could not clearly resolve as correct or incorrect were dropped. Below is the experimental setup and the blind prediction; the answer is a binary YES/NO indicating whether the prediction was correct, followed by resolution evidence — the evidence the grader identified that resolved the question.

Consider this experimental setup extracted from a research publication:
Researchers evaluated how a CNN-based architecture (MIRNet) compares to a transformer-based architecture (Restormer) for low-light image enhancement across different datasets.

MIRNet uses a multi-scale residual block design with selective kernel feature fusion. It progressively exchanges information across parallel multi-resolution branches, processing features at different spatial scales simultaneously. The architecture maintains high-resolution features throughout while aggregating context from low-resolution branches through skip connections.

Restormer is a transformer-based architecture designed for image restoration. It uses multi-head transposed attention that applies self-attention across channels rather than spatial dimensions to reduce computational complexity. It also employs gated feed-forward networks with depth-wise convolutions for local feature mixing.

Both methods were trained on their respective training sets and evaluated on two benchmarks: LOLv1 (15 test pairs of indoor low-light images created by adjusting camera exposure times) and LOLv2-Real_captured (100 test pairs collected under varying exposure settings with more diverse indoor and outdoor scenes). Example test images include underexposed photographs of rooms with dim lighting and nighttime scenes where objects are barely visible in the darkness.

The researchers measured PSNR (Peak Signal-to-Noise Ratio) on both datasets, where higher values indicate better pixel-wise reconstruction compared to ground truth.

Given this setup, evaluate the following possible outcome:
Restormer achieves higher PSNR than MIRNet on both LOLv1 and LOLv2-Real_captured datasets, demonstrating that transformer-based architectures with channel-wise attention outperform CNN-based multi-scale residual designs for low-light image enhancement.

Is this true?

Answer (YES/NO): NO